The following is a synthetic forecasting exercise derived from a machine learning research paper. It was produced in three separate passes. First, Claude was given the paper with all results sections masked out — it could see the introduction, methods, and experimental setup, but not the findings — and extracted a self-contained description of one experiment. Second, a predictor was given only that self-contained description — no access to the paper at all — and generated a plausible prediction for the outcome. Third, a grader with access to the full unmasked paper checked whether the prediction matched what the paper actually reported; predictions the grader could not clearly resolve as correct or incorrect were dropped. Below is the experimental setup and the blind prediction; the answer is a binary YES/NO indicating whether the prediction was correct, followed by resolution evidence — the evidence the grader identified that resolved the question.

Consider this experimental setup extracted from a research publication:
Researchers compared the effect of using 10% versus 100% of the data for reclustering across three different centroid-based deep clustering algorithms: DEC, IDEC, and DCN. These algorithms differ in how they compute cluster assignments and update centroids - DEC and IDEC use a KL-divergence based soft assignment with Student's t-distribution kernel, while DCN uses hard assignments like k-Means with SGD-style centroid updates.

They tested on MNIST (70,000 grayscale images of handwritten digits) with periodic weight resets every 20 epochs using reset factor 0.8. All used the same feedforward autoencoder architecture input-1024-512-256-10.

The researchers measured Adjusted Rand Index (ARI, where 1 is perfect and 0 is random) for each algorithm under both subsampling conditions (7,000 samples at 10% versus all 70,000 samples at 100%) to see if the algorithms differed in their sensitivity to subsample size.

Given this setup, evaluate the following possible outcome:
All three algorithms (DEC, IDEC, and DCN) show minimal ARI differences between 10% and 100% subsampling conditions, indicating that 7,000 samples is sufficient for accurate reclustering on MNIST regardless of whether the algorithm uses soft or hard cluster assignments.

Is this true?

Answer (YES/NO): NO